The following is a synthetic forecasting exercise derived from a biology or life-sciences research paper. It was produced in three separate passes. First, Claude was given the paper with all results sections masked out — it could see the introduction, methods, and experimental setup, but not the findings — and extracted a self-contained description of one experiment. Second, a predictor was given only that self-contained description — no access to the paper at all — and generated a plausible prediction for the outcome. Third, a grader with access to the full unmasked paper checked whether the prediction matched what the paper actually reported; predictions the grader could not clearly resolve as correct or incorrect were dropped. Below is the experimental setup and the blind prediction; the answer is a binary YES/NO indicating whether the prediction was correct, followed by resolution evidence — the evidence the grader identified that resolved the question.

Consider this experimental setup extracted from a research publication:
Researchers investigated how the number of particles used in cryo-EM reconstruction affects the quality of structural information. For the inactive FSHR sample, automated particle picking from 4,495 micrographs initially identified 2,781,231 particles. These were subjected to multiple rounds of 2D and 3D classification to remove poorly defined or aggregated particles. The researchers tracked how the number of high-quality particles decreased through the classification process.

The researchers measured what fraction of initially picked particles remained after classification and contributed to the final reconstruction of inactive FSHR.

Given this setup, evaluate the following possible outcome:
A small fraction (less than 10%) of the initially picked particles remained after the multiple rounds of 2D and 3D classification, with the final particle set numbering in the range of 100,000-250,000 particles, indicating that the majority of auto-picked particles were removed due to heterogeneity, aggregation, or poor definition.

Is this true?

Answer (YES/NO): NO